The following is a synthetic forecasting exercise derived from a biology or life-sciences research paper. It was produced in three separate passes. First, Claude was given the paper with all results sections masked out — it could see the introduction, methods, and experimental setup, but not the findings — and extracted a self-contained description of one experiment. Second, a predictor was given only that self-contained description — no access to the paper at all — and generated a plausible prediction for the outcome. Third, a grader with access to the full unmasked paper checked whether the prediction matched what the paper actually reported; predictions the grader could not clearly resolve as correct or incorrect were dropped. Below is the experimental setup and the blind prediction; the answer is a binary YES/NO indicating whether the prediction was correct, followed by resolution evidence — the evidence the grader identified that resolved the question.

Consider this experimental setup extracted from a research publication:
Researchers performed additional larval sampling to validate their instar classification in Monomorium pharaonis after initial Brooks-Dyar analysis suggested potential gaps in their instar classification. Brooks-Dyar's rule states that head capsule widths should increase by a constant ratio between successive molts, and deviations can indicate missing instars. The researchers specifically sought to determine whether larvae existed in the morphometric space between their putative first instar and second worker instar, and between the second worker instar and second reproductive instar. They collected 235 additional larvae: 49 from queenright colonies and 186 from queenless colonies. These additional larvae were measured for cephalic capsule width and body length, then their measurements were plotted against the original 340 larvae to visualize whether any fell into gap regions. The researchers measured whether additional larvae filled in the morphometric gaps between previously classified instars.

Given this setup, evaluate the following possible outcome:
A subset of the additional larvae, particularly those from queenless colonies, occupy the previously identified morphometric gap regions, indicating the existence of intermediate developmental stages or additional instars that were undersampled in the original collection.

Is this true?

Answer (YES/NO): YES